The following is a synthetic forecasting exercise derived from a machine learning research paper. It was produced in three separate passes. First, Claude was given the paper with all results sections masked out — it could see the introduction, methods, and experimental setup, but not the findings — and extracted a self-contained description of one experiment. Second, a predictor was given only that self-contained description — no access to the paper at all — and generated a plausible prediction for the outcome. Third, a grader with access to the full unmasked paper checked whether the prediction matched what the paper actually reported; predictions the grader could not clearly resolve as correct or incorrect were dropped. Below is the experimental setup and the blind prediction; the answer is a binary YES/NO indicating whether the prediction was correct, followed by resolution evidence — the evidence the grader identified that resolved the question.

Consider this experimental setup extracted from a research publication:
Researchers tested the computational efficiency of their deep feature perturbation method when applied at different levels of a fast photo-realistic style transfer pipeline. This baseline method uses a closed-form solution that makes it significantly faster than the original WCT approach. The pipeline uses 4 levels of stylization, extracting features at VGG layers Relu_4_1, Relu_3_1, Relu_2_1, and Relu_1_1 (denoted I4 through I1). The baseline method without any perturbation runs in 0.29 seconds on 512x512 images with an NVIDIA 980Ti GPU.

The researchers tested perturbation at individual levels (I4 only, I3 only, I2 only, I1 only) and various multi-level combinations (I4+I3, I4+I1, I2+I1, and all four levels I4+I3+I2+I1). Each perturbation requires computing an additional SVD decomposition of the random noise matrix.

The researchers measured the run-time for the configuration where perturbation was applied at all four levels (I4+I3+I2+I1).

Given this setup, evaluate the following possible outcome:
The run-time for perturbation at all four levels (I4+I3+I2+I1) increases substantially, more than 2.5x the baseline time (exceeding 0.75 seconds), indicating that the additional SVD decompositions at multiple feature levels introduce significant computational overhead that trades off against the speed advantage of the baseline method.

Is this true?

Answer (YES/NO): NO